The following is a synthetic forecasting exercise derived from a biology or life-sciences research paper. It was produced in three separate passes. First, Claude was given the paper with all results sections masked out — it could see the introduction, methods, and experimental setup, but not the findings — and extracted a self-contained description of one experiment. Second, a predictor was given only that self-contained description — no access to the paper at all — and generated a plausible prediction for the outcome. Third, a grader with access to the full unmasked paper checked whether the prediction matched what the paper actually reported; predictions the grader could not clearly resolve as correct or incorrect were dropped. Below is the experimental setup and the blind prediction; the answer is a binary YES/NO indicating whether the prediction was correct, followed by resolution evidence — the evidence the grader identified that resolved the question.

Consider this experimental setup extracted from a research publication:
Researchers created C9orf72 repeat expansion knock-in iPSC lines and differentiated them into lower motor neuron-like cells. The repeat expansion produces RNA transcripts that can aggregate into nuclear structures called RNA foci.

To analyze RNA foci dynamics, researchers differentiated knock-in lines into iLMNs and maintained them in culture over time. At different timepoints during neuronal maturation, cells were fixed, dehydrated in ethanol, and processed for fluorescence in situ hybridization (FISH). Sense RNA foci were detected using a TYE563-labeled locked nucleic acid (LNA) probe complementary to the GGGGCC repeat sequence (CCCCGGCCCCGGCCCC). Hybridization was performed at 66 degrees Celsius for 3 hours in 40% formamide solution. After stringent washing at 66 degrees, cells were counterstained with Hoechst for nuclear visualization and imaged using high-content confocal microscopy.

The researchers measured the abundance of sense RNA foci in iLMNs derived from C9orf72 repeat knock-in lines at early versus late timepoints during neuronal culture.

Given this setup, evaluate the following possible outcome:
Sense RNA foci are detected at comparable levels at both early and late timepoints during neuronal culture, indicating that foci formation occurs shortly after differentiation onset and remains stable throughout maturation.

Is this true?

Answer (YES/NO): NO